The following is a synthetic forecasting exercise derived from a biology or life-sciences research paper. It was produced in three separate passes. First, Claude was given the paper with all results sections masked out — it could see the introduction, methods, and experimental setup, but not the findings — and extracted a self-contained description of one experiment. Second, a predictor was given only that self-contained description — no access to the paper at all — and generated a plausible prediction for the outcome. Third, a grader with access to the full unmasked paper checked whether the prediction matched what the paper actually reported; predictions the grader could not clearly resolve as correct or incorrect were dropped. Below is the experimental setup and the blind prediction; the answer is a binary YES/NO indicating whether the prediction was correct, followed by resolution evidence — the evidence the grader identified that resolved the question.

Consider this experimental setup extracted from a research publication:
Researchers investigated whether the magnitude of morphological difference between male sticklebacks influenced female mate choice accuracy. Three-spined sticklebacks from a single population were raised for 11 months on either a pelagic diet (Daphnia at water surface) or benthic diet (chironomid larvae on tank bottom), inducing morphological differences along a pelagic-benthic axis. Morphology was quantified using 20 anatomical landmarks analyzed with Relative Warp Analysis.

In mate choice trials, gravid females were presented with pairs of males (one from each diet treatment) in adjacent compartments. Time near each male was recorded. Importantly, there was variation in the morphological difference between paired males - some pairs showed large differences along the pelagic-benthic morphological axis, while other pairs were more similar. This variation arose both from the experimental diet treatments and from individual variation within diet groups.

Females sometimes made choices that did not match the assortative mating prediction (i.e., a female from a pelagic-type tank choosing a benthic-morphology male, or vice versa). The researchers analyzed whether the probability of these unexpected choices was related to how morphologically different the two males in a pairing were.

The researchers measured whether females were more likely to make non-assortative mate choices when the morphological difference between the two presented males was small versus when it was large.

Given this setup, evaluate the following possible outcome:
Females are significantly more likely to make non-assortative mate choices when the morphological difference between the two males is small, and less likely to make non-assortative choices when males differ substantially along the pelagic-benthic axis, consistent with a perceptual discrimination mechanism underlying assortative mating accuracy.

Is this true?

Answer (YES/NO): YES